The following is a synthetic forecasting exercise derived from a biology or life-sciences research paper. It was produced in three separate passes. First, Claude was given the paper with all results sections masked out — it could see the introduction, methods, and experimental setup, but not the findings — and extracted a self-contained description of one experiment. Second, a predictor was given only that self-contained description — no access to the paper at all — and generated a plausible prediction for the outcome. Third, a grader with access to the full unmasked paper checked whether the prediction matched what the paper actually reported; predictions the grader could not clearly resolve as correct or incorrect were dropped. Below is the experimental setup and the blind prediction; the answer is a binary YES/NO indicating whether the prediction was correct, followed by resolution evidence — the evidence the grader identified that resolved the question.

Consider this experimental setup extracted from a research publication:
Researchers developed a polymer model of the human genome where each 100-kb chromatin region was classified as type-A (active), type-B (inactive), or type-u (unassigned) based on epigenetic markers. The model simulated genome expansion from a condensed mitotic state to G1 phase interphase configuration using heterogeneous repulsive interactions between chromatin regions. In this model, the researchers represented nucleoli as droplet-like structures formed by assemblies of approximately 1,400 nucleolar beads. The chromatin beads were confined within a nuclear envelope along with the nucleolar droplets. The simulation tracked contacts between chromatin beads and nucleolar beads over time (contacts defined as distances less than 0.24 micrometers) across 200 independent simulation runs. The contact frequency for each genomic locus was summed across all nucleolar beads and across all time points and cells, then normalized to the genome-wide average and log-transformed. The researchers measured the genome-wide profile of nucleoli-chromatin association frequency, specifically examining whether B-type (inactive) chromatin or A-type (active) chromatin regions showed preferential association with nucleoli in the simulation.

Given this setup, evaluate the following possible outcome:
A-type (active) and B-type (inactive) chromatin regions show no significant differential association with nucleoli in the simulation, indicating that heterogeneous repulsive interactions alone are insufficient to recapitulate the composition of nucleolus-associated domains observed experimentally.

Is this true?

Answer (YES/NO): NO